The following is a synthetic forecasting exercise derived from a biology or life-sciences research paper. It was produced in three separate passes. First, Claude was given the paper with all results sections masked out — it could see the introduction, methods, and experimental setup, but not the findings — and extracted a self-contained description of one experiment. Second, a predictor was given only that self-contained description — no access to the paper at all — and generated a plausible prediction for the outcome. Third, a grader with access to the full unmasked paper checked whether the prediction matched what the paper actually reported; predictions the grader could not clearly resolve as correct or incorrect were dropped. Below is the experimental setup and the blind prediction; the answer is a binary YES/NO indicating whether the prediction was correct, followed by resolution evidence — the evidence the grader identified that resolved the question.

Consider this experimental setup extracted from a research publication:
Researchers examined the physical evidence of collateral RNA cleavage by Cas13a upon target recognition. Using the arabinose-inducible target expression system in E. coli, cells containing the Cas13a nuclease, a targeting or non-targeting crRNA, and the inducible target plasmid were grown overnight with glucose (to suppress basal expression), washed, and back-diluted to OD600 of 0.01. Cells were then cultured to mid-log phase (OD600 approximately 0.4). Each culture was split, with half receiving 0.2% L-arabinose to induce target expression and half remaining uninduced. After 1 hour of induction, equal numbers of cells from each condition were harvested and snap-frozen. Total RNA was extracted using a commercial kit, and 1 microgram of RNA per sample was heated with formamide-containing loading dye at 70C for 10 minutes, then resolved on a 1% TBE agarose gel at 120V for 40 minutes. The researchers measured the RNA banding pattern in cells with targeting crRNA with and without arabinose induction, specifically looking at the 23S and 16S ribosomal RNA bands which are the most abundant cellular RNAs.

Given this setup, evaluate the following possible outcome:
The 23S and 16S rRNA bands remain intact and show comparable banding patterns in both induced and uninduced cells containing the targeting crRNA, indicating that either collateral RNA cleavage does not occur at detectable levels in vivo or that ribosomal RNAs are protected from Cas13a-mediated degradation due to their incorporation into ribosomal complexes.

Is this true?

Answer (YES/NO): NO